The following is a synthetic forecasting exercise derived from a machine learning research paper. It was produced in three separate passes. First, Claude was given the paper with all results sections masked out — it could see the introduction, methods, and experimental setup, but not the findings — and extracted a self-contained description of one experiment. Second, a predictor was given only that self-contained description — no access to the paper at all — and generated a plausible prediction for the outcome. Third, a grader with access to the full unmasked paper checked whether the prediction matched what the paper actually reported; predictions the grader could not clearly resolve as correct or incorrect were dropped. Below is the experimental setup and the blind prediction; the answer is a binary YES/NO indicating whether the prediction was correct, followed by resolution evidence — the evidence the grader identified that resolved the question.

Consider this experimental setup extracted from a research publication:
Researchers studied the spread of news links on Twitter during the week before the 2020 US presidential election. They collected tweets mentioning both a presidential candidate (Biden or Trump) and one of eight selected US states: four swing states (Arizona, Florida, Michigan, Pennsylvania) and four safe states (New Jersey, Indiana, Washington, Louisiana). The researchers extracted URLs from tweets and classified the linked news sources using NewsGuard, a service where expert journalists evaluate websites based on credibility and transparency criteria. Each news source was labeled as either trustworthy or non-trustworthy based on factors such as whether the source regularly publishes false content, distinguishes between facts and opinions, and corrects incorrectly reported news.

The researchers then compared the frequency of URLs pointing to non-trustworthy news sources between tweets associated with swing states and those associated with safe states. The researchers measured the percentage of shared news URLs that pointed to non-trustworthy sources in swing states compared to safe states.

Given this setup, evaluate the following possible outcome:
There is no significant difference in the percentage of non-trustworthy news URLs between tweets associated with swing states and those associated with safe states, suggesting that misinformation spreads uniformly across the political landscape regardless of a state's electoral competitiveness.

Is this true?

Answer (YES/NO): NO